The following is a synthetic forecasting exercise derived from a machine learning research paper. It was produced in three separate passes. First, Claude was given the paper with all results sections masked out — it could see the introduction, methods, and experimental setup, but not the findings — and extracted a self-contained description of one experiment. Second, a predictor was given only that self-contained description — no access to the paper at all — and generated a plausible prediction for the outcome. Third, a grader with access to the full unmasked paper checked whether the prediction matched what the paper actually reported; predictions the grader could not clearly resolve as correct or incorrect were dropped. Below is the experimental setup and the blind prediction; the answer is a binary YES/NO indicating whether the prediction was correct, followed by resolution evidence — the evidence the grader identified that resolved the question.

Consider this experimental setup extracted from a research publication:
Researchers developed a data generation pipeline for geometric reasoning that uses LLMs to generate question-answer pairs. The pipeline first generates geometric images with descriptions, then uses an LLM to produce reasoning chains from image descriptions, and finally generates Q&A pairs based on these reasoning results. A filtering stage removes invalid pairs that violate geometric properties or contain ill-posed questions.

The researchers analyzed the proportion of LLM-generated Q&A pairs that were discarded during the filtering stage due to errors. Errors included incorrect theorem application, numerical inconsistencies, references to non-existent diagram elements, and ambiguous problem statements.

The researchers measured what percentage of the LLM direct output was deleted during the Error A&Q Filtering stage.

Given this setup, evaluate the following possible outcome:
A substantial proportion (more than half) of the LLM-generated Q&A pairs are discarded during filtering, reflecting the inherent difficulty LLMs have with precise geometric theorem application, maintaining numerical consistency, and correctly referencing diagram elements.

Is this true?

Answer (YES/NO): NO